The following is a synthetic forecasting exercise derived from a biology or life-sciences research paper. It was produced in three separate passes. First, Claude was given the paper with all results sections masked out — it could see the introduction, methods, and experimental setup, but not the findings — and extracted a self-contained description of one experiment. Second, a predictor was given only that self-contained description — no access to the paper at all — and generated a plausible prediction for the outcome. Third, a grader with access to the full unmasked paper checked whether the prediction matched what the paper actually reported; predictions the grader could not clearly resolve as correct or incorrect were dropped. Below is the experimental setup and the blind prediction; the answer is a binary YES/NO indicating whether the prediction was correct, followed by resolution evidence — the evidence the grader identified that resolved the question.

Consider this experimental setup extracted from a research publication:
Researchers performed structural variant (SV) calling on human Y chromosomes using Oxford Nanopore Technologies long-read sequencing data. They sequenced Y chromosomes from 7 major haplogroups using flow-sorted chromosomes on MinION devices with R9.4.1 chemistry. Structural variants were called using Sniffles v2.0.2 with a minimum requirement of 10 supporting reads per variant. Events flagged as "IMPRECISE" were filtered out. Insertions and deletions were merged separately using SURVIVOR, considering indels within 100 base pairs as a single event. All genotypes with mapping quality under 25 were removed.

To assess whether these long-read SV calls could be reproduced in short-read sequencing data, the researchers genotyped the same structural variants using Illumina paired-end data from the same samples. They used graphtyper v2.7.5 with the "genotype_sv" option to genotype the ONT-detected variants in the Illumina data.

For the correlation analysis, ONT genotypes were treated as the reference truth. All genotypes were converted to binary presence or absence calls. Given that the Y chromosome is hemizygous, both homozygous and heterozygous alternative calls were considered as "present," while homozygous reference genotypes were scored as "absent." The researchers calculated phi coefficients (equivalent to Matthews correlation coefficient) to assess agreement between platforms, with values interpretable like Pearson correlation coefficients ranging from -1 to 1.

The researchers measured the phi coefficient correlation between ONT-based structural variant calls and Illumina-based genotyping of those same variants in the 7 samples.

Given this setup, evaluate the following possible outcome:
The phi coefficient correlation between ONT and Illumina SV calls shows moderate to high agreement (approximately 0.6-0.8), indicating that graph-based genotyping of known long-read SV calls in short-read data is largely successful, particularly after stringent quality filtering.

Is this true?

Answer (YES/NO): NO